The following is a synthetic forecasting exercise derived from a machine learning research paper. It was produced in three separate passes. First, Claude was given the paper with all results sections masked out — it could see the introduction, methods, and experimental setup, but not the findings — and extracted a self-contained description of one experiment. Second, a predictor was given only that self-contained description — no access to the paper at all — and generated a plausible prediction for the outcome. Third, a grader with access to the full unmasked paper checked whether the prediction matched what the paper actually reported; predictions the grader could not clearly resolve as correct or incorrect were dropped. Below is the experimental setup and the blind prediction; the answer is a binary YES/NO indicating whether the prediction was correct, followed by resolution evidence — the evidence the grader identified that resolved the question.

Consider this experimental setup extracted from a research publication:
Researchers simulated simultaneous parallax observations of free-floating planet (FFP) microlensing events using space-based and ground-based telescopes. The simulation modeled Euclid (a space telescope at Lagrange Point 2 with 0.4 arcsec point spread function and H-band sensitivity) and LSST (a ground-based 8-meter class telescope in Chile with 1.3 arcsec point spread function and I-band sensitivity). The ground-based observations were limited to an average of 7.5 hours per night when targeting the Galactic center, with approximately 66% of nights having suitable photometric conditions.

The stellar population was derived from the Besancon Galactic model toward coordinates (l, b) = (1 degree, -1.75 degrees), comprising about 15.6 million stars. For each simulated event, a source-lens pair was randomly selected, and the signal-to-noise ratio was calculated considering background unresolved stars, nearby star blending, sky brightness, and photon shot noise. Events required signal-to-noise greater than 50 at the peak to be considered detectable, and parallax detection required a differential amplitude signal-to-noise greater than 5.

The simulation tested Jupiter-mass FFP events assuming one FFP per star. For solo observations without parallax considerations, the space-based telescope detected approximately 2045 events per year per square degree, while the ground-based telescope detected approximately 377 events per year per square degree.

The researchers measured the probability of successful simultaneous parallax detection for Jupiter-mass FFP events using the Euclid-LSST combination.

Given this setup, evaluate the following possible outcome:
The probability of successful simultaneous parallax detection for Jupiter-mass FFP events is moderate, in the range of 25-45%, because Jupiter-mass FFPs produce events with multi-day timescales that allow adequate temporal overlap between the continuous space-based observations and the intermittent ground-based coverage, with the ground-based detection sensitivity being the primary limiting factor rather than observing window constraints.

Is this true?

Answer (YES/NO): NO